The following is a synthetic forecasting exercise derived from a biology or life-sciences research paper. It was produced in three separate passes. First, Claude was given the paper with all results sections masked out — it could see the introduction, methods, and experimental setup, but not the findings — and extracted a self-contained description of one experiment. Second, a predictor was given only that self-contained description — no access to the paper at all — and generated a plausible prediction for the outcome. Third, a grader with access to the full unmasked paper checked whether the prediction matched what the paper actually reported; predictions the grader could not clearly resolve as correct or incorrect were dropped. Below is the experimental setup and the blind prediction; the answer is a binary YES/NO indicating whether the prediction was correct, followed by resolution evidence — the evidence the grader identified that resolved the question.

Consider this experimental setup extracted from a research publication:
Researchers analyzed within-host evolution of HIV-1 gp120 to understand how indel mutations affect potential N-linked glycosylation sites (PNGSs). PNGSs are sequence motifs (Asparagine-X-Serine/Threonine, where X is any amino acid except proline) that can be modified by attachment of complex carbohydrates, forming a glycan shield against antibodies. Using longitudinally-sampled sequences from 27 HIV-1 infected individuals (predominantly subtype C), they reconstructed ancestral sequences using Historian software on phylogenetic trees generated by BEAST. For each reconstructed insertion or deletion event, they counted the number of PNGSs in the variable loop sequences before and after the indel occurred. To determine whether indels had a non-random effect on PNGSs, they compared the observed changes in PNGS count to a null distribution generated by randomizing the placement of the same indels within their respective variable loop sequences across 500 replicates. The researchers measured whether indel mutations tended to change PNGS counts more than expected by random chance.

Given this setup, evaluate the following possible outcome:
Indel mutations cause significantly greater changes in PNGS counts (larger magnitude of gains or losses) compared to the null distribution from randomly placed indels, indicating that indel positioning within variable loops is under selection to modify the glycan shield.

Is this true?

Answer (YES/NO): NO